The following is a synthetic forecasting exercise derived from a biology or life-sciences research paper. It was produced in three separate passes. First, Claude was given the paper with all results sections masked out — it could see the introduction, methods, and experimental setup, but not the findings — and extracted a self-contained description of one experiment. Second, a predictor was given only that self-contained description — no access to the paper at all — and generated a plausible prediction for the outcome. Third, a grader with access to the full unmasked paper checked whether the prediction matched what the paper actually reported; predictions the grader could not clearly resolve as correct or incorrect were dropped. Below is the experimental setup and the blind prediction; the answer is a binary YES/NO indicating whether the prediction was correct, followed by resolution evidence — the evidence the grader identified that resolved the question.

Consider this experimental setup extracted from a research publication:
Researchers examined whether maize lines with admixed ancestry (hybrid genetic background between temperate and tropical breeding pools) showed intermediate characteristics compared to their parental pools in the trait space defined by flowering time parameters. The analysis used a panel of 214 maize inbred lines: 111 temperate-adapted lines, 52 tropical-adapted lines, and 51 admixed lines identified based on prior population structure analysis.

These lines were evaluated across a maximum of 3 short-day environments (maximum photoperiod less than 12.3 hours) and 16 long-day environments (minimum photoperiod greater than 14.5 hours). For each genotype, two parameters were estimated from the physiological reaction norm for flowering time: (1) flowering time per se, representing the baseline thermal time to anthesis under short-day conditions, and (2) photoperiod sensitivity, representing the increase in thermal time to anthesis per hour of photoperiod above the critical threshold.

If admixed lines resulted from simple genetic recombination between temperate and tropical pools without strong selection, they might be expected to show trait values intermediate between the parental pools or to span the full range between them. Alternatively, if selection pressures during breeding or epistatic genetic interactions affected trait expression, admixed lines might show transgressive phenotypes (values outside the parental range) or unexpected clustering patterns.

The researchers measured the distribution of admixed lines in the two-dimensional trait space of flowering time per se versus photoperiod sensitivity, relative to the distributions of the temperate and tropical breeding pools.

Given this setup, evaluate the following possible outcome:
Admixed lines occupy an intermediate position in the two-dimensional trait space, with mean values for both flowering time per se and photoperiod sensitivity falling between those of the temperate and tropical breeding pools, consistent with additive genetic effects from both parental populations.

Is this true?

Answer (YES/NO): YES